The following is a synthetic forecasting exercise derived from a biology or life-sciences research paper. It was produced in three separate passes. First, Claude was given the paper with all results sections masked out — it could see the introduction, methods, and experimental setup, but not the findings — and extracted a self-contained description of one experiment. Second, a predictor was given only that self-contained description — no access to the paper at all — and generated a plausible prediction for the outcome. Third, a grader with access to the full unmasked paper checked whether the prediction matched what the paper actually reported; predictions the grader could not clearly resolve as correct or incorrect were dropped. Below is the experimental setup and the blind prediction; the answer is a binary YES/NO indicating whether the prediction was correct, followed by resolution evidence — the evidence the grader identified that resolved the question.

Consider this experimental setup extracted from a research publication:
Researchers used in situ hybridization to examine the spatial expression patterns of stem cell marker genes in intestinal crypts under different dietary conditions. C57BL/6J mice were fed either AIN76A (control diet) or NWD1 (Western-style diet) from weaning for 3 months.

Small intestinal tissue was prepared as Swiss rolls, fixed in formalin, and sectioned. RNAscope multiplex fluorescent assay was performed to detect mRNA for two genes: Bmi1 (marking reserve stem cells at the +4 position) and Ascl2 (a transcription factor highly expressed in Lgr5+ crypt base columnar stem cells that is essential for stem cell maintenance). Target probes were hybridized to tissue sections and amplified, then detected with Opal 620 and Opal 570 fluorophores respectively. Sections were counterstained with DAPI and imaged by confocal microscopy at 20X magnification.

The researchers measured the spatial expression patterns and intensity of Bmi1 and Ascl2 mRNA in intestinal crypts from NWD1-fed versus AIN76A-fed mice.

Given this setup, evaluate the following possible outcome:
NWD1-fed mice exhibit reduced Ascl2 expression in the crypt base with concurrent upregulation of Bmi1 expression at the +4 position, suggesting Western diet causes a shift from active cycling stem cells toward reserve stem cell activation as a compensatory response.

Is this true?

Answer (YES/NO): NO